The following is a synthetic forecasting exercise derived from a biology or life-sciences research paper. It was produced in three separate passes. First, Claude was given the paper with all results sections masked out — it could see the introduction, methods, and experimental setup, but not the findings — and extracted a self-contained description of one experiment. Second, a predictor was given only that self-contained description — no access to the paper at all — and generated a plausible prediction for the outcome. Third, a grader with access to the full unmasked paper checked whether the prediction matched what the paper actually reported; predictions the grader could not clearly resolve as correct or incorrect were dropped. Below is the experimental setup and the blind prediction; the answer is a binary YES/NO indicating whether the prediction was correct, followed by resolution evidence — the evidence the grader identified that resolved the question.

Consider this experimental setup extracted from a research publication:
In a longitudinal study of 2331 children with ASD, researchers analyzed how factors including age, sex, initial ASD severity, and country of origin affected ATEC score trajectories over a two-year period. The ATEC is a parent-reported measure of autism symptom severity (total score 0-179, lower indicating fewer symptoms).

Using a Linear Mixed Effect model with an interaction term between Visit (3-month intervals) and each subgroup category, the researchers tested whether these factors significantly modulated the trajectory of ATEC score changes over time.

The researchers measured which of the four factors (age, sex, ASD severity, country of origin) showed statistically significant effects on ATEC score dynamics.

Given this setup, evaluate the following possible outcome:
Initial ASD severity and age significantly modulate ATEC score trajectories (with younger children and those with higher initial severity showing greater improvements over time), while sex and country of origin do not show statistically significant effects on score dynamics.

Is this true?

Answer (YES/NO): NO